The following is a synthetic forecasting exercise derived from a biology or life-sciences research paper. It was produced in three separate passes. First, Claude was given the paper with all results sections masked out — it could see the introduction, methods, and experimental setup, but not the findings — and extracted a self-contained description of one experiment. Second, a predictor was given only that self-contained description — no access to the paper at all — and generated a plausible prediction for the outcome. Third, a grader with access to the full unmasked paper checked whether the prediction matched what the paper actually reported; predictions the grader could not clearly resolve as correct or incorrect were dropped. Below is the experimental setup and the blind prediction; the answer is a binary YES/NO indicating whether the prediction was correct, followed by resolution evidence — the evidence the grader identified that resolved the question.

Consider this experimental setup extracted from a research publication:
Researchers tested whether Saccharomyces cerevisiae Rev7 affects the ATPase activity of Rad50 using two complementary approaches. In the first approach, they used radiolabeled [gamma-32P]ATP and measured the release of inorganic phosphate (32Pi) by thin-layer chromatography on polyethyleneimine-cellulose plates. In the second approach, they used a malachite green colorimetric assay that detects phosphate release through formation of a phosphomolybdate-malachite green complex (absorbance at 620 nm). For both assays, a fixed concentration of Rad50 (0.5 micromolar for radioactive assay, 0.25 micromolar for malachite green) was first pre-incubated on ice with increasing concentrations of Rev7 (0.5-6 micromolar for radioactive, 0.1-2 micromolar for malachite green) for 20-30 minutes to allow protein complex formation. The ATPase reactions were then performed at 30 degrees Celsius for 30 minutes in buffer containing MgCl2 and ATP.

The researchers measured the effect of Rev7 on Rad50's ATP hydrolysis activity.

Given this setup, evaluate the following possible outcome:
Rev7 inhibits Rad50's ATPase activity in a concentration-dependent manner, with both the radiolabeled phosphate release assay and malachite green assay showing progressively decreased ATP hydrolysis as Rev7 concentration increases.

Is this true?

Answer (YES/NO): YES